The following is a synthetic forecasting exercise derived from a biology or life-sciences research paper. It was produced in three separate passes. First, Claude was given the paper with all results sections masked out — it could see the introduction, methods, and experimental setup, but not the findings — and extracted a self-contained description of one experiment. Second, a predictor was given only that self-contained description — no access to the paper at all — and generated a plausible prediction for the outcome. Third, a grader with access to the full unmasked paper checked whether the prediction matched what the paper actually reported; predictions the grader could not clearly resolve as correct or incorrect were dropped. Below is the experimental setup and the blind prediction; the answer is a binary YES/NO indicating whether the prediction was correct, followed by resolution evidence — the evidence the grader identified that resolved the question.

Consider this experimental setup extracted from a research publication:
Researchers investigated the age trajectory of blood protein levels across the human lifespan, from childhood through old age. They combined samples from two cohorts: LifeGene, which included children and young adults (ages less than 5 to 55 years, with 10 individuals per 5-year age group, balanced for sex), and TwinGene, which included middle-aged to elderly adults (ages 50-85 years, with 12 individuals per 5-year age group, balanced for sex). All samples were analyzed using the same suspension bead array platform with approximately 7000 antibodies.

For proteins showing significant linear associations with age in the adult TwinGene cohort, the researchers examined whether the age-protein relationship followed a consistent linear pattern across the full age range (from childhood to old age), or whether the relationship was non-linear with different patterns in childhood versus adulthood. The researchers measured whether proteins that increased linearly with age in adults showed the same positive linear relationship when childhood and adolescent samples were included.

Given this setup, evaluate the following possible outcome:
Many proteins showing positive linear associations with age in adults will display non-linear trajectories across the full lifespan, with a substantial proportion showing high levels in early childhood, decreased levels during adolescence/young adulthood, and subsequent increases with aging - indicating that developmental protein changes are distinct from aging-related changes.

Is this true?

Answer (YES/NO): NO